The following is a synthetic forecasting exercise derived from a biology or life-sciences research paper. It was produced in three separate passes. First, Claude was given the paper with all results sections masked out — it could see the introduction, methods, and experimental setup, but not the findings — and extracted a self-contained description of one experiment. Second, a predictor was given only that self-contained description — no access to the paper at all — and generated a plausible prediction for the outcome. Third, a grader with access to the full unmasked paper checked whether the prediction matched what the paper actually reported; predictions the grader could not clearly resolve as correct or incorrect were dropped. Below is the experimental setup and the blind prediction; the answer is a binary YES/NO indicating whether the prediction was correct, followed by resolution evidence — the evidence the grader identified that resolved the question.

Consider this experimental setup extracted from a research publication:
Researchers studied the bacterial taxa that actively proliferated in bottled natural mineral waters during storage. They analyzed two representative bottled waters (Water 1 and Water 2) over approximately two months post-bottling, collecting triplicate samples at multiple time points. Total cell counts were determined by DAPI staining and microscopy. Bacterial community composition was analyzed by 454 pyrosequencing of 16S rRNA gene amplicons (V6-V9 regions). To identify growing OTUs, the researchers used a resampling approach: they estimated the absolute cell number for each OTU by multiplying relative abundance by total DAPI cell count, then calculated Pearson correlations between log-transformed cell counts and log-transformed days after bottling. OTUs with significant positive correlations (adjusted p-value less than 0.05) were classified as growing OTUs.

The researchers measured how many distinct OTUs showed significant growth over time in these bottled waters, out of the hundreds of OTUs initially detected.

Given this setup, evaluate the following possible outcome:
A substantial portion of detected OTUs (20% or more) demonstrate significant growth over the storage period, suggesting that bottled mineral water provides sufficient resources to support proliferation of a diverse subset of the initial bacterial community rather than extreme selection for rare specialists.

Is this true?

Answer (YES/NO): NO